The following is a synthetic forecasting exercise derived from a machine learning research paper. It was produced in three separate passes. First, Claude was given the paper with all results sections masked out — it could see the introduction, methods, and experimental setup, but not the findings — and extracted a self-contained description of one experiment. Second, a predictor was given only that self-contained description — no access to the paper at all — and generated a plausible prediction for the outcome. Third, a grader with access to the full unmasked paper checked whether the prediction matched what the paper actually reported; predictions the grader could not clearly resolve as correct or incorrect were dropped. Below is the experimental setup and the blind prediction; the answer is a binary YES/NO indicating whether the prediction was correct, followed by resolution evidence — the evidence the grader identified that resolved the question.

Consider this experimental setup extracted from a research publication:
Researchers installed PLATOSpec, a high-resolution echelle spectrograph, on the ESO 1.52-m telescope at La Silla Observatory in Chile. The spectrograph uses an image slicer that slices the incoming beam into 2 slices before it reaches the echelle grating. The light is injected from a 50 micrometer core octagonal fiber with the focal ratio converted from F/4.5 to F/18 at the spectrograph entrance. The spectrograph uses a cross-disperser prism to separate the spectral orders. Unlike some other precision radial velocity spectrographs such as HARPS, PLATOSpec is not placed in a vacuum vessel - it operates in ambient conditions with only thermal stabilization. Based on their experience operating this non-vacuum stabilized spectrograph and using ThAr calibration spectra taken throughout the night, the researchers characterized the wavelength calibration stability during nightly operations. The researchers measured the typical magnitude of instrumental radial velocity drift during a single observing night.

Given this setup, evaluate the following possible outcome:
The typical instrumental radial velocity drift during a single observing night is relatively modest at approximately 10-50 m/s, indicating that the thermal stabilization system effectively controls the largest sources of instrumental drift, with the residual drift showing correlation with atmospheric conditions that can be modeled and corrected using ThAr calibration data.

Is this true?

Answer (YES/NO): NO